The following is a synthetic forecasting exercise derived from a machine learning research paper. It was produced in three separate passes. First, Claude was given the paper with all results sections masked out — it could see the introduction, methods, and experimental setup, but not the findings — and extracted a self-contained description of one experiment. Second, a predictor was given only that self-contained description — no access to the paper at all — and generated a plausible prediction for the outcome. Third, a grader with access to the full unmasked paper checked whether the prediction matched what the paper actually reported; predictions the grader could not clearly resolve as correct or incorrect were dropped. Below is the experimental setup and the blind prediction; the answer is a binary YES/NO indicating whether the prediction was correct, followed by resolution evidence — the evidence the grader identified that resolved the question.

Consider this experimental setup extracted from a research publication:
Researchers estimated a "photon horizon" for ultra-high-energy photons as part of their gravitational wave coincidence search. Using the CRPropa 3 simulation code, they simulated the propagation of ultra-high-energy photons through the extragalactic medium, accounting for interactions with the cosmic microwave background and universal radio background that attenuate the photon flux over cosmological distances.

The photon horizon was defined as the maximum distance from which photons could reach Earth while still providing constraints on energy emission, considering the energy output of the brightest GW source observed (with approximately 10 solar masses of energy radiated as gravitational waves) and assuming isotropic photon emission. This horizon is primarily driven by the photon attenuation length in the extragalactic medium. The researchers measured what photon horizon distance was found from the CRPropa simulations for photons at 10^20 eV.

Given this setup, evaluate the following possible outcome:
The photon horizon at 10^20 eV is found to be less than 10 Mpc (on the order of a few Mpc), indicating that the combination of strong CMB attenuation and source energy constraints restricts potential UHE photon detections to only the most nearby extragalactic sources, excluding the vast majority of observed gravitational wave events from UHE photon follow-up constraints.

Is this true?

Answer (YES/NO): NO